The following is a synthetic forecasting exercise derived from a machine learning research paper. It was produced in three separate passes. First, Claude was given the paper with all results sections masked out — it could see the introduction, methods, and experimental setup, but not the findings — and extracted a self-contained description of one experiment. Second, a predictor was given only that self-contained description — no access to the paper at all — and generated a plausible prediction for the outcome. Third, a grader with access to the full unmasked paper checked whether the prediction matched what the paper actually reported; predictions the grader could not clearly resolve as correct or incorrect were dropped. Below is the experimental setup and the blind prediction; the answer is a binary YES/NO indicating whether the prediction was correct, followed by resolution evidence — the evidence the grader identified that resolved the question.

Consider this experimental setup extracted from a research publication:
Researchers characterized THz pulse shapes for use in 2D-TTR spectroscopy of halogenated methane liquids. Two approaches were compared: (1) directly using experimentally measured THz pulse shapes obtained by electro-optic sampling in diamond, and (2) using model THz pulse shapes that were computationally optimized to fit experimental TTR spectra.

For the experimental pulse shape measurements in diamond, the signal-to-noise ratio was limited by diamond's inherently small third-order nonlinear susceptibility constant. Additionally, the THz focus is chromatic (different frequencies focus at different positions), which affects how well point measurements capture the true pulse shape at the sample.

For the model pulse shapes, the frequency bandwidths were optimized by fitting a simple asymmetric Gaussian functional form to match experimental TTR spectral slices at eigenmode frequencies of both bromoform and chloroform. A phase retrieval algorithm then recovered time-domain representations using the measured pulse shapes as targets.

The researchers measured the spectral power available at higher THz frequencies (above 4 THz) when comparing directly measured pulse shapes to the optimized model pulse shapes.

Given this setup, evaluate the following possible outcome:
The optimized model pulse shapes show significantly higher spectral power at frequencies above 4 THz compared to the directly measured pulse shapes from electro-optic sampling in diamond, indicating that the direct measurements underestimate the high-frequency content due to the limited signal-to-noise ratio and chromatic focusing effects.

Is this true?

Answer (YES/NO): NO